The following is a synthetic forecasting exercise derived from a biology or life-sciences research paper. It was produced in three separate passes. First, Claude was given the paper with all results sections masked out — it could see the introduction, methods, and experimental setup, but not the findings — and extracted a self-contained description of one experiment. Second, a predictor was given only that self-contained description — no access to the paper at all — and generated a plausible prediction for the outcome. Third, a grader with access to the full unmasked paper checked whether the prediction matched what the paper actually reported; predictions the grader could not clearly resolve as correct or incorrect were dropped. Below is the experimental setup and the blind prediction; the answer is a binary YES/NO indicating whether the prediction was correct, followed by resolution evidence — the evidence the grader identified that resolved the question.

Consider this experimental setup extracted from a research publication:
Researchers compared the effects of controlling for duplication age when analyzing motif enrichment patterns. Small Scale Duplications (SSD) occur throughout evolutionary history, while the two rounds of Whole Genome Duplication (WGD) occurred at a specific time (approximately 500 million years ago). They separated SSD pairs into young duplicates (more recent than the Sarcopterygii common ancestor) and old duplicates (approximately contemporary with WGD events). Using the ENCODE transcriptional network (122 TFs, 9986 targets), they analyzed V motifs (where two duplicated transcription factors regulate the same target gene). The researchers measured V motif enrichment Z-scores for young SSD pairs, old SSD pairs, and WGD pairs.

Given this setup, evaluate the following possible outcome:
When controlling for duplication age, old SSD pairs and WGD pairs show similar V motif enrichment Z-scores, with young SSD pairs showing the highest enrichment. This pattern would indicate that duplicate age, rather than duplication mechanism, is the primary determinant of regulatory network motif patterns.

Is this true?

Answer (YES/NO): NO